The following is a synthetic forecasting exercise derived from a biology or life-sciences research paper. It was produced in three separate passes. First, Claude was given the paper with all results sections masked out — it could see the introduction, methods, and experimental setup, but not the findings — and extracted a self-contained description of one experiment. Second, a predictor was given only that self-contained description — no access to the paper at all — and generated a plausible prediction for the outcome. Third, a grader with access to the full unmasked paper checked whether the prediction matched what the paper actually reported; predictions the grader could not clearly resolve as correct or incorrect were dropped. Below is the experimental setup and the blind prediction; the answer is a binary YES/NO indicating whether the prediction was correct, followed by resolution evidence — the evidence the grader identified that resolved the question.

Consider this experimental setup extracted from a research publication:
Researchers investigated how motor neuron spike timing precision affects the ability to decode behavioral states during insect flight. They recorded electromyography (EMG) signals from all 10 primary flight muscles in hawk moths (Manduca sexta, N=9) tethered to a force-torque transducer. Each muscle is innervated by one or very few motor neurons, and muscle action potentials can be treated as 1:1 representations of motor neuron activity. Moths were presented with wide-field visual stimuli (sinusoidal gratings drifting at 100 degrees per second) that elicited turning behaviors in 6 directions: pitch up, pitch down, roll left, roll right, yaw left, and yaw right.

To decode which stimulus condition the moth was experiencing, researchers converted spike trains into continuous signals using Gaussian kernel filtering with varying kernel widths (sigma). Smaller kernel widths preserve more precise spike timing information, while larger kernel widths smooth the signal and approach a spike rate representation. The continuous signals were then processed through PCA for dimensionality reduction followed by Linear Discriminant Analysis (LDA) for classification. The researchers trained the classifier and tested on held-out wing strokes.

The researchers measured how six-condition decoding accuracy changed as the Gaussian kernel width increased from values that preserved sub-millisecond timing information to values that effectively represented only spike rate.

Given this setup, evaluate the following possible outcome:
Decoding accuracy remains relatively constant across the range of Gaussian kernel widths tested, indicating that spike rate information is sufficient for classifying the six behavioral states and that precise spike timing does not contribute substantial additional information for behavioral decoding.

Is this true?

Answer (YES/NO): NO